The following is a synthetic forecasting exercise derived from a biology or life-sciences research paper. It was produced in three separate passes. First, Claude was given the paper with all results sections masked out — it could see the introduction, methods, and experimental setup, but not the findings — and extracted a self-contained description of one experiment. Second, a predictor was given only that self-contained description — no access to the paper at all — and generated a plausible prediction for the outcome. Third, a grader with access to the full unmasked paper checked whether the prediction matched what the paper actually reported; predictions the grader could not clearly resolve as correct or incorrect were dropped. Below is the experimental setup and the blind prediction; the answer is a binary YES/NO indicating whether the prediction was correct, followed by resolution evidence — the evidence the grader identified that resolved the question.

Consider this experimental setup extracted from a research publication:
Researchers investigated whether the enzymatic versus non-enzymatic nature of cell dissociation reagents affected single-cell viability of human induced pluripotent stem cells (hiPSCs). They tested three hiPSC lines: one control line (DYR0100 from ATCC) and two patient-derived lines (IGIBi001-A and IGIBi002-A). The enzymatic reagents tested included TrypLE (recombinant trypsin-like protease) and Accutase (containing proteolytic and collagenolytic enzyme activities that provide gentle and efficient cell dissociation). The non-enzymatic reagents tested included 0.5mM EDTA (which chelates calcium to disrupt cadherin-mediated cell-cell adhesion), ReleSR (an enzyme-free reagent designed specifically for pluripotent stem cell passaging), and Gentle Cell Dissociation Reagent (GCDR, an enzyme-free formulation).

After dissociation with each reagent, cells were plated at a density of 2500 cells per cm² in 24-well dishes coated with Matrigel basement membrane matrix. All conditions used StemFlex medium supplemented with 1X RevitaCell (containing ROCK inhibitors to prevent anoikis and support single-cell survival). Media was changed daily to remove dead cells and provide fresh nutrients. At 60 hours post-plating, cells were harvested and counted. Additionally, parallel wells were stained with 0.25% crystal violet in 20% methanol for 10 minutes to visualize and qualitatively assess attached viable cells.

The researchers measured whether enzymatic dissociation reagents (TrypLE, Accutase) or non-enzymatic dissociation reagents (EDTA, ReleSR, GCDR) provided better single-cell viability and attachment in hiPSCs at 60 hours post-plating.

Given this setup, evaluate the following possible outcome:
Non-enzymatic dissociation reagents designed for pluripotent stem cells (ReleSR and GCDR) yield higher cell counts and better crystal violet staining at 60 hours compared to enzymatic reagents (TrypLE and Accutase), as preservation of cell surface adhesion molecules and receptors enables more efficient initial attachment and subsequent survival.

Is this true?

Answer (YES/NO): NO